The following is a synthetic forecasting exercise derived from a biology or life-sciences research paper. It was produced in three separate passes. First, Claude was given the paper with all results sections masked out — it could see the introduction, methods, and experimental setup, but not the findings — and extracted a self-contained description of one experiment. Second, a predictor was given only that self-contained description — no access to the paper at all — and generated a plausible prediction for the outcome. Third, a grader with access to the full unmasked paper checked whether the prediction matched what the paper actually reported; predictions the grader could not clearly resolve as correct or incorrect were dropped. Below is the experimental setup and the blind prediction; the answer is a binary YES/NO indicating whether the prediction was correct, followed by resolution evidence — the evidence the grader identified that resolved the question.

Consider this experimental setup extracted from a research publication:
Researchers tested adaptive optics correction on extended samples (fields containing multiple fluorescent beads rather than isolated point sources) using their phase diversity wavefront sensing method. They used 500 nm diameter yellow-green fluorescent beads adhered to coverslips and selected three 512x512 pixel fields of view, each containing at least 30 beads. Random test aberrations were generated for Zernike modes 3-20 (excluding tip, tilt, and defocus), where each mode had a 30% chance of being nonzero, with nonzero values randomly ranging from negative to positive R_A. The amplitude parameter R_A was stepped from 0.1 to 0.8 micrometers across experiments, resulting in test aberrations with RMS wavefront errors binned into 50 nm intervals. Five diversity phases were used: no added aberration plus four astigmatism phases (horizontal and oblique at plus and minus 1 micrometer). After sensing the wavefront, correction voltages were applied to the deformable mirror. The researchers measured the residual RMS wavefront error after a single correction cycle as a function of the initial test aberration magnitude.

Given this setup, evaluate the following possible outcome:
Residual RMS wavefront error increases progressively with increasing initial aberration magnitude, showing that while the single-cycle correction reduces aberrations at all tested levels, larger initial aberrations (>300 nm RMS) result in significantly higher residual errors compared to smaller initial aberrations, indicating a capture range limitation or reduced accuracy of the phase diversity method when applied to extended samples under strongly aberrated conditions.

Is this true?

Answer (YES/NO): YES